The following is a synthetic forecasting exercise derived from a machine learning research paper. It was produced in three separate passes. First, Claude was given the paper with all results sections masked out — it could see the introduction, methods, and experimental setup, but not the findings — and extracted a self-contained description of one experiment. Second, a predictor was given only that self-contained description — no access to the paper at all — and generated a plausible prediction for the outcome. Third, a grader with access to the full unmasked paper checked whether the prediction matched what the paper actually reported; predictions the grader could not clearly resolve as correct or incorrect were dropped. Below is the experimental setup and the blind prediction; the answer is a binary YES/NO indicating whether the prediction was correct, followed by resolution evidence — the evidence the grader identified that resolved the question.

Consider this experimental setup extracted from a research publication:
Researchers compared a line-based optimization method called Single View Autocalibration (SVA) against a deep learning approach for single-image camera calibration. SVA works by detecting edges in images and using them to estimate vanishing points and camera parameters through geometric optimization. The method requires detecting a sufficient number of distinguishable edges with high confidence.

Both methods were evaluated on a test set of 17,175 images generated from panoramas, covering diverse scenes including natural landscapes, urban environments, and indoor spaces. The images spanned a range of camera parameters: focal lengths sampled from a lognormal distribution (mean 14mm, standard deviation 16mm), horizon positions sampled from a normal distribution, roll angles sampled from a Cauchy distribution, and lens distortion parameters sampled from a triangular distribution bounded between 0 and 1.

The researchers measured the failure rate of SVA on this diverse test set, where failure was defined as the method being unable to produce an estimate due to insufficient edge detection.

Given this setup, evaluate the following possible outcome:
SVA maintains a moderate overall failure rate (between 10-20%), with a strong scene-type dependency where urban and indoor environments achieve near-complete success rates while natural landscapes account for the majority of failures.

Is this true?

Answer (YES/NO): NO